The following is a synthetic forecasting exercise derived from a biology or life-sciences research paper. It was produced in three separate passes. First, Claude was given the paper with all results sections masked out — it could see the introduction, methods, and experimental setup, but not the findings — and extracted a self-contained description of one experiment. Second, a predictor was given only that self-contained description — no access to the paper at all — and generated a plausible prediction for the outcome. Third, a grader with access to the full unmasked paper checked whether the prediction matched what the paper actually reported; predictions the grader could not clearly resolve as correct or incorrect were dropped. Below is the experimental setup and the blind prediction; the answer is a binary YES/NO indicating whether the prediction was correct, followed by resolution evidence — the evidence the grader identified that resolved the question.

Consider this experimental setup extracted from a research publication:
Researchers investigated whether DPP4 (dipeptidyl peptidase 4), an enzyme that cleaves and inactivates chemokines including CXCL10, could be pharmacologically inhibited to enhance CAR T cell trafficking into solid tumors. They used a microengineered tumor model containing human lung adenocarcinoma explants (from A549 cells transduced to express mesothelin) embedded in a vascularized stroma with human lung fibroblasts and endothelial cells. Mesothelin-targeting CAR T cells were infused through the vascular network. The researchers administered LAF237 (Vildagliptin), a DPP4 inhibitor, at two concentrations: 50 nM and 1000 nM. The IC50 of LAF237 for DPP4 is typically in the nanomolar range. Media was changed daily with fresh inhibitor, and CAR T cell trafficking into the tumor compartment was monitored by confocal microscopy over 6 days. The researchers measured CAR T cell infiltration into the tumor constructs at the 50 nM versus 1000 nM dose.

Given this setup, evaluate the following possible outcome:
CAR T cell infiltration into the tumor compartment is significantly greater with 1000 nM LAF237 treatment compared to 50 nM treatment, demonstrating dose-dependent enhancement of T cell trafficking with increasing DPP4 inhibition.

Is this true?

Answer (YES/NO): YES